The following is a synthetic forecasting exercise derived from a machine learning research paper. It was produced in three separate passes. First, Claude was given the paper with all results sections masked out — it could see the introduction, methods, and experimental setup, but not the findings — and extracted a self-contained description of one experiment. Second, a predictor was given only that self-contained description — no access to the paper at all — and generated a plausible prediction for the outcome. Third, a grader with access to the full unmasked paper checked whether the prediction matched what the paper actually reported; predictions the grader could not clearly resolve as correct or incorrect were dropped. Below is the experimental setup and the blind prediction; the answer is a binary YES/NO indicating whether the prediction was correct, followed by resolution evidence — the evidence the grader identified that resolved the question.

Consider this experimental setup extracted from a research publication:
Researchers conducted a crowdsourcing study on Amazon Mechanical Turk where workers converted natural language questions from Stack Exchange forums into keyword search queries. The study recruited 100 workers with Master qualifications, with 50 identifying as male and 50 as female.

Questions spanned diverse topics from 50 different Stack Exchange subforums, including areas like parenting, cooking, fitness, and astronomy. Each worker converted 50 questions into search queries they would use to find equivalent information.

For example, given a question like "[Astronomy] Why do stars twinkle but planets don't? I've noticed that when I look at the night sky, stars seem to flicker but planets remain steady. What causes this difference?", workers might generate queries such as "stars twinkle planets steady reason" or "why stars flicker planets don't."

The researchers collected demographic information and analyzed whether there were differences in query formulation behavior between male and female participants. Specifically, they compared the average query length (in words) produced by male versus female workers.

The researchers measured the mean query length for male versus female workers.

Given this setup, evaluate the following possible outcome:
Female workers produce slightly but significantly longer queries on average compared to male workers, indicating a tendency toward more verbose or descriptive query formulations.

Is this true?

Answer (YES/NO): NO